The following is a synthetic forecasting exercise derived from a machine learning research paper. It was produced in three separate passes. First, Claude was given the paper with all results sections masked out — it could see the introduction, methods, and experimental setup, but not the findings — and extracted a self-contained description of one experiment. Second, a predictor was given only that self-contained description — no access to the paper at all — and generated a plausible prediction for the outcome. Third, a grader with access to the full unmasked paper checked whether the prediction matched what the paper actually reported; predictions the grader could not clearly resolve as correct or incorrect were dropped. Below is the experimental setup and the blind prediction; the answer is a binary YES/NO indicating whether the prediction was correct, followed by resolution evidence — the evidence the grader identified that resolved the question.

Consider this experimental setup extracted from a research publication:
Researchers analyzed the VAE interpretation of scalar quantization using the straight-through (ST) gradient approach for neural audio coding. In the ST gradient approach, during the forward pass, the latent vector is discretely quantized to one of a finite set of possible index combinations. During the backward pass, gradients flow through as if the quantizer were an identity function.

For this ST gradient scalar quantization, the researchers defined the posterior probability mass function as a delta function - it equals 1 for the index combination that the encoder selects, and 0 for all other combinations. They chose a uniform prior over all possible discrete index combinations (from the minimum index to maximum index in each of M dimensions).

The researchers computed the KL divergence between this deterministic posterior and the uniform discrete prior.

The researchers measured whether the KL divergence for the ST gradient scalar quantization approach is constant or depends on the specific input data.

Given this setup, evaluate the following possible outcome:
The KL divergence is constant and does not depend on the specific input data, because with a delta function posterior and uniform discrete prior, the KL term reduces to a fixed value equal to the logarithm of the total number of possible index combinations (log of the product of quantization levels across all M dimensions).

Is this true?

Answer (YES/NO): YES